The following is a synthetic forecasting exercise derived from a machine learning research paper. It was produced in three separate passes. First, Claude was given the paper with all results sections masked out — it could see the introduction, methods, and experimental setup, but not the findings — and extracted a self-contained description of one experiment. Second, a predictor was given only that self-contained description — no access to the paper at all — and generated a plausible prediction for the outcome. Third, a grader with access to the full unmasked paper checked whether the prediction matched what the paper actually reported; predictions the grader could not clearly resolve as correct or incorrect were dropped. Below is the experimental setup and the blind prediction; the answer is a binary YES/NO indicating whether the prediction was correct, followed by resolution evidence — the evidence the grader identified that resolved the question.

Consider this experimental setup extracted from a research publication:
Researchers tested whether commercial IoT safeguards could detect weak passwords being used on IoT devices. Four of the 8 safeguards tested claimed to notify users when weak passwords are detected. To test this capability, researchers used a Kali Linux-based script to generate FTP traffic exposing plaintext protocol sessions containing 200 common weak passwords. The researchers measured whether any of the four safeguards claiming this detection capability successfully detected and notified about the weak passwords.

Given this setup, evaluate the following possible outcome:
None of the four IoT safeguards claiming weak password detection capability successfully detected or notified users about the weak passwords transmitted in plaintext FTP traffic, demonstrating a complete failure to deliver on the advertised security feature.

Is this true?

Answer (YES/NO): YES